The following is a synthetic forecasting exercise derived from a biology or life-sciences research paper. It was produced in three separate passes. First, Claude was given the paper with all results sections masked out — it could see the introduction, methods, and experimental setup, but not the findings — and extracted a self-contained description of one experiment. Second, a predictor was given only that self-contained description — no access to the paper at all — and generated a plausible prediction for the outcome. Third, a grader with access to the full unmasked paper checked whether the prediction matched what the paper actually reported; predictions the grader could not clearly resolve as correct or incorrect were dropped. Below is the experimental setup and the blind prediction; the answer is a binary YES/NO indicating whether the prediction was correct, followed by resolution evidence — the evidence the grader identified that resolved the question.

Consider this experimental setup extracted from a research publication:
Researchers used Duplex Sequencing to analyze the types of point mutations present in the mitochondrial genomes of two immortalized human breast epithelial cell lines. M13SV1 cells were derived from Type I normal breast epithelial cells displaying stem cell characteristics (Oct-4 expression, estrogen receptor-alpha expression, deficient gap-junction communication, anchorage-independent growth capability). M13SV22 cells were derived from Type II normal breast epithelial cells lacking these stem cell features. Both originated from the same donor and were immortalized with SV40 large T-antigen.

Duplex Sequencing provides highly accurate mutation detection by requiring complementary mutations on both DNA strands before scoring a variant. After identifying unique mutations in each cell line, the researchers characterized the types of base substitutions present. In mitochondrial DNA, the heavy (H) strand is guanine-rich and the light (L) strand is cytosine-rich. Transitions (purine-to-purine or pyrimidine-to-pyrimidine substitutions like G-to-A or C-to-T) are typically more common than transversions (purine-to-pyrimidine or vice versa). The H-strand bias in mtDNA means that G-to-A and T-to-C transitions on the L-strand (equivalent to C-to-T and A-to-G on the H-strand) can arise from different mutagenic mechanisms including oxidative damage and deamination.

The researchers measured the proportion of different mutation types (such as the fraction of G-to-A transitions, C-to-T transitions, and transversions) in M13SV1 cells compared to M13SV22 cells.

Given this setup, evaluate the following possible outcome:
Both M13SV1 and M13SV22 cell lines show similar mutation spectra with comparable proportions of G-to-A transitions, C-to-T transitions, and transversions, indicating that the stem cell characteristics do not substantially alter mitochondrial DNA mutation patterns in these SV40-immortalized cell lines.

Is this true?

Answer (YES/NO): NO